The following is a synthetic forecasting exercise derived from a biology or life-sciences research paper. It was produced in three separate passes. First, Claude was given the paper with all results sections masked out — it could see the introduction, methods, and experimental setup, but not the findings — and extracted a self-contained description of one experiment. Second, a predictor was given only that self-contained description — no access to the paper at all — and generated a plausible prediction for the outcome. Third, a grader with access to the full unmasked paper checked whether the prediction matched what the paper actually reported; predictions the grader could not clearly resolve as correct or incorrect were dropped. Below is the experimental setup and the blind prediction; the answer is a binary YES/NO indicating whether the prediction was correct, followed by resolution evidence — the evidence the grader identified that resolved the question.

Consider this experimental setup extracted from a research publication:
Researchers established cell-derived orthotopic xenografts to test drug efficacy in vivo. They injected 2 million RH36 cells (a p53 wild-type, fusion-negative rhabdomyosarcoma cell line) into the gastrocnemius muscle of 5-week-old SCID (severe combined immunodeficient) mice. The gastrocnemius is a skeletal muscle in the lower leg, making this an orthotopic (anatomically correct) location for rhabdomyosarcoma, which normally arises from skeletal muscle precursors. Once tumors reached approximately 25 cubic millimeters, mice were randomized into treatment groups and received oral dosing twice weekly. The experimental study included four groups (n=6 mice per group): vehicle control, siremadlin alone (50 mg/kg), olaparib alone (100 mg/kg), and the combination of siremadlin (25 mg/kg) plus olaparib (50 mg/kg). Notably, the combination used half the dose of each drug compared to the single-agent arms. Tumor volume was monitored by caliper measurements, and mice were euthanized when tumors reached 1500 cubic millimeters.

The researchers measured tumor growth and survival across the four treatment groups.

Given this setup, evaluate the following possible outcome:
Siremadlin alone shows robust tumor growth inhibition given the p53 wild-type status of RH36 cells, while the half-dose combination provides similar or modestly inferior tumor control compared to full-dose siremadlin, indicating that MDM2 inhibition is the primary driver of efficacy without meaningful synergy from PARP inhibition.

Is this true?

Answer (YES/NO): NO